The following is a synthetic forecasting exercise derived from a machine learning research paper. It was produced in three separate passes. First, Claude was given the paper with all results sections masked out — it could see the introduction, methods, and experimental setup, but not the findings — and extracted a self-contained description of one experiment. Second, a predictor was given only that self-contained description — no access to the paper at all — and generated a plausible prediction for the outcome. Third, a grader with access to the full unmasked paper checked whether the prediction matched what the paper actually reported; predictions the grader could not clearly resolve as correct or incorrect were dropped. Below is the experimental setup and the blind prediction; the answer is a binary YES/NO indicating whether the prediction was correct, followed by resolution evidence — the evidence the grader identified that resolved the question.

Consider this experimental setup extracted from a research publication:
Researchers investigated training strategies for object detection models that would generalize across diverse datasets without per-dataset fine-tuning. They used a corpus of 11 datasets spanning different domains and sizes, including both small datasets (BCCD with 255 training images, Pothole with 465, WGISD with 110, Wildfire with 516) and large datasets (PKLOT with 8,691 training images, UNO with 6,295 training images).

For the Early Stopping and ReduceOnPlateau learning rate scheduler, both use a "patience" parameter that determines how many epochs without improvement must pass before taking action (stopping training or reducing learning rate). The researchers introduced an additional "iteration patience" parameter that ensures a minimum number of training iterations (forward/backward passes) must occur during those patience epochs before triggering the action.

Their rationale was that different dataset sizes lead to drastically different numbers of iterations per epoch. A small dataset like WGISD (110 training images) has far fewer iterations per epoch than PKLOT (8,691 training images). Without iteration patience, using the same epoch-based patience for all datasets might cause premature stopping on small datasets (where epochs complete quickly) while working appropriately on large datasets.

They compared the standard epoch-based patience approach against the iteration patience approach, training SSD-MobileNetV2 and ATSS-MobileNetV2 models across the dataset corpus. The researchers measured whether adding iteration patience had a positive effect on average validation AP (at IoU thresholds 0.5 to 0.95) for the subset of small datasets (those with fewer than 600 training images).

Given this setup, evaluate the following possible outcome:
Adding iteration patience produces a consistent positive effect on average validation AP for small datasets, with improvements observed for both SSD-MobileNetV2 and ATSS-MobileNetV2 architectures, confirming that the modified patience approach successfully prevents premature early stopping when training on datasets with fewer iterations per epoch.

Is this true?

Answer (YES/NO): YES